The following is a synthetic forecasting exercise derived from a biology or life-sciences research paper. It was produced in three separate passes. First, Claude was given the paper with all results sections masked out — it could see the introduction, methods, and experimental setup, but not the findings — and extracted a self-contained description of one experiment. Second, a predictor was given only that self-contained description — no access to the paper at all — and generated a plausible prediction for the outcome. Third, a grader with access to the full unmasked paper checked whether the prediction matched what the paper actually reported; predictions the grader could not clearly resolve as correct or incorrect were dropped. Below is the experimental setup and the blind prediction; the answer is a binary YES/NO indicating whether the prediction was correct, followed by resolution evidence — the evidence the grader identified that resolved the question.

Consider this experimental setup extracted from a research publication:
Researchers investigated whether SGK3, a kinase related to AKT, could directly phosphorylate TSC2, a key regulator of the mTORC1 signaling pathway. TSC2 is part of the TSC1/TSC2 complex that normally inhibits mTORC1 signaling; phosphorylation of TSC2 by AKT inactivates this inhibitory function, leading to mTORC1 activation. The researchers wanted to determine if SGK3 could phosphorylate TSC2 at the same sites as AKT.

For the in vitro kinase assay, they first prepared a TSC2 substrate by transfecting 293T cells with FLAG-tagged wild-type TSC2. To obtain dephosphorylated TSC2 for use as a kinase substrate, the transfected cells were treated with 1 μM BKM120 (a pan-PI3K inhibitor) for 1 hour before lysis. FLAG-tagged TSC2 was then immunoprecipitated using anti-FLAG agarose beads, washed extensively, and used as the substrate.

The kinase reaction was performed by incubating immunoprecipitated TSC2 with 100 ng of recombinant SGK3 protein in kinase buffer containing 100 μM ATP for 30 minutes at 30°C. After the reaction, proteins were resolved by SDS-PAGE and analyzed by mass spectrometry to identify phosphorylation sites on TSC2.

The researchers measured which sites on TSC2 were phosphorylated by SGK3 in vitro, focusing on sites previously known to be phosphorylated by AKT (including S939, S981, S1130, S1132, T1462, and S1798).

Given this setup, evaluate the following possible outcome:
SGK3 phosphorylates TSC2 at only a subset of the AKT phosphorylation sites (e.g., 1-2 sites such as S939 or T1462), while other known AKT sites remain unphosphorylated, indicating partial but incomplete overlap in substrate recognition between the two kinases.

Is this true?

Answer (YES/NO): NO